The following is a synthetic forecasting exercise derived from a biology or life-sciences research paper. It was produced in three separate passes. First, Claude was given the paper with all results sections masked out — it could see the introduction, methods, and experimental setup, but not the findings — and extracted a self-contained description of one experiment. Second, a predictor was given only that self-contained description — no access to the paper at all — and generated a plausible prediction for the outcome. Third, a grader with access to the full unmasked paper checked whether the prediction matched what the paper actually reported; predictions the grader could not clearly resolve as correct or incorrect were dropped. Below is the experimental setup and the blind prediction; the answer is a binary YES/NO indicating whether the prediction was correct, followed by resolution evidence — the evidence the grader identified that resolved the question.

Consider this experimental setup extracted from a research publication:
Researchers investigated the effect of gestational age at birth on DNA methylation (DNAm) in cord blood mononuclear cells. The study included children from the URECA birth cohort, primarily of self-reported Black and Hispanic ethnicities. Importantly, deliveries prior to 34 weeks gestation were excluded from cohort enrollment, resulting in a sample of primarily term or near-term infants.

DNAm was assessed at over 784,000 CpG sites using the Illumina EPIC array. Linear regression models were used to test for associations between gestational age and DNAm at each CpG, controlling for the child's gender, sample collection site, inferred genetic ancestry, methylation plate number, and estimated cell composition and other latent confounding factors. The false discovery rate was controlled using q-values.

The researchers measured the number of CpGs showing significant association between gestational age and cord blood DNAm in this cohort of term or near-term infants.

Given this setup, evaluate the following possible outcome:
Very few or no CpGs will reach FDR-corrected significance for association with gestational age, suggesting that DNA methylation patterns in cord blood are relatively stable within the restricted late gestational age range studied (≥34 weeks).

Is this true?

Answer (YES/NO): NO